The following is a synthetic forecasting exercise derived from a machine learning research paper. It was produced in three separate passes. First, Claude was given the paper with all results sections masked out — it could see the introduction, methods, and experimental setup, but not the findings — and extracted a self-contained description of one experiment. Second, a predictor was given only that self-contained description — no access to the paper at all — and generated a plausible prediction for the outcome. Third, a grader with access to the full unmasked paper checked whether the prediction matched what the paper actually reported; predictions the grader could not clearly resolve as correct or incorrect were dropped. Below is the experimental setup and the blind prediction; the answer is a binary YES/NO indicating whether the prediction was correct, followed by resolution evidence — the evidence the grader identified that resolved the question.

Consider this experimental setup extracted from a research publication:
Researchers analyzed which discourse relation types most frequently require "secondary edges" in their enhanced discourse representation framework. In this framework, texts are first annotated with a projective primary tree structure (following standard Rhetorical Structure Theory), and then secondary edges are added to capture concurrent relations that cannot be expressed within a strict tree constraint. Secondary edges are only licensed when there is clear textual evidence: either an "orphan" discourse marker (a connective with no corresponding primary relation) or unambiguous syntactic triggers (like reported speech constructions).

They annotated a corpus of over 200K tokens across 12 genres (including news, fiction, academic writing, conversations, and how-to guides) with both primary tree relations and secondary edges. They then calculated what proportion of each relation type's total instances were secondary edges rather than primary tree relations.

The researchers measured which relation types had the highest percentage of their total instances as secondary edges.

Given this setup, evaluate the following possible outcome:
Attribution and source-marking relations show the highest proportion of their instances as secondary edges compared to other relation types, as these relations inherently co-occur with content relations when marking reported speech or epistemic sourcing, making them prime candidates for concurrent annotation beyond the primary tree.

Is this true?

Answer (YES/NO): NO